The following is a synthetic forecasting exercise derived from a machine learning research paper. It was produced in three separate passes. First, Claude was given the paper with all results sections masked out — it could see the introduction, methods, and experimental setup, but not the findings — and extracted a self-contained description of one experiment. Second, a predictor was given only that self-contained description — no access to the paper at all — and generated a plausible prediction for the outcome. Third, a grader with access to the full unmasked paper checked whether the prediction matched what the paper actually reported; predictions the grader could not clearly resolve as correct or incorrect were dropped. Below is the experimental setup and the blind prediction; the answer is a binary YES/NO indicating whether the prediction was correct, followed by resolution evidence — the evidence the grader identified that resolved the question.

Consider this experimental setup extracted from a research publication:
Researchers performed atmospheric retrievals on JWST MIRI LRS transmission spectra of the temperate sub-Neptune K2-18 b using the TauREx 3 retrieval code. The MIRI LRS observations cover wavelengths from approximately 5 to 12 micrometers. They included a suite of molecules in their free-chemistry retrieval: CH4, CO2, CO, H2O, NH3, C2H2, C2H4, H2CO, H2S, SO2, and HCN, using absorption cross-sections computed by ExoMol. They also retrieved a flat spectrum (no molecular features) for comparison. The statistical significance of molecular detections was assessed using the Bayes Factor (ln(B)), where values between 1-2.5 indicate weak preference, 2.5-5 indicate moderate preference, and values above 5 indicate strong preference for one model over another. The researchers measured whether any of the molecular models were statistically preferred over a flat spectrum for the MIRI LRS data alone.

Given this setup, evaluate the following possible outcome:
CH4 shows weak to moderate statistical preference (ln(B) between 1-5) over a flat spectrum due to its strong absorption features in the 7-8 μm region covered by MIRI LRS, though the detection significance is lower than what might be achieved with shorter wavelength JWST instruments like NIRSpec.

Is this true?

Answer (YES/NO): NO